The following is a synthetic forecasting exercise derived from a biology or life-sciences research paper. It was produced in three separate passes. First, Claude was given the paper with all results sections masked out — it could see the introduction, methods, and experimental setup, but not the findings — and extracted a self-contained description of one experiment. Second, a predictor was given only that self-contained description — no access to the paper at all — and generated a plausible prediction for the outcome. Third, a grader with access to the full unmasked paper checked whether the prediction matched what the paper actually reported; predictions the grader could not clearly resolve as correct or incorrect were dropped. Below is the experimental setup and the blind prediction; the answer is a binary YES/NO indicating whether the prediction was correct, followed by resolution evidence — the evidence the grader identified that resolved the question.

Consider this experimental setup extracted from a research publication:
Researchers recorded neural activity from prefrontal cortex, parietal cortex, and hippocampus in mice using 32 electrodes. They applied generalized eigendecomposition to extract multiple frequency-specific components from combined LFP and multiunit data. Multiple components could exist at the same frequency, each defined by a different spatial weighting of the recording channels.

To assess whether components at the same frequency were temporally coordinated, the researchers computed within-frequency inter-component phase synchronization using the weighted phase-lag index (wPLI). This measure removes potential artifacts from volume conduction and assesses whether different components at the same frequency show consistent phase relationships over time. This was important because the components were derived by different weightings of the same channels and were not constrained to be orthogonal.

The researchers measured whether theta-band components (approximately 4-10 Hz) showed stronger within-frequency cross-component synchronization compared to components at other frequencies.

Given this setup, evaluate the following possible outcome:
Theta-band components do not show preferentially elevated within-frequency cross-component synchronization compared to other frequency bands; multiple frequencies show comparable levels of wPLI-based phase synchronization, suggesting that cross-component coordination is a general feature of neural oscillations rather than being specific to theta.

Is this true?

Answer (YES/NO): NO